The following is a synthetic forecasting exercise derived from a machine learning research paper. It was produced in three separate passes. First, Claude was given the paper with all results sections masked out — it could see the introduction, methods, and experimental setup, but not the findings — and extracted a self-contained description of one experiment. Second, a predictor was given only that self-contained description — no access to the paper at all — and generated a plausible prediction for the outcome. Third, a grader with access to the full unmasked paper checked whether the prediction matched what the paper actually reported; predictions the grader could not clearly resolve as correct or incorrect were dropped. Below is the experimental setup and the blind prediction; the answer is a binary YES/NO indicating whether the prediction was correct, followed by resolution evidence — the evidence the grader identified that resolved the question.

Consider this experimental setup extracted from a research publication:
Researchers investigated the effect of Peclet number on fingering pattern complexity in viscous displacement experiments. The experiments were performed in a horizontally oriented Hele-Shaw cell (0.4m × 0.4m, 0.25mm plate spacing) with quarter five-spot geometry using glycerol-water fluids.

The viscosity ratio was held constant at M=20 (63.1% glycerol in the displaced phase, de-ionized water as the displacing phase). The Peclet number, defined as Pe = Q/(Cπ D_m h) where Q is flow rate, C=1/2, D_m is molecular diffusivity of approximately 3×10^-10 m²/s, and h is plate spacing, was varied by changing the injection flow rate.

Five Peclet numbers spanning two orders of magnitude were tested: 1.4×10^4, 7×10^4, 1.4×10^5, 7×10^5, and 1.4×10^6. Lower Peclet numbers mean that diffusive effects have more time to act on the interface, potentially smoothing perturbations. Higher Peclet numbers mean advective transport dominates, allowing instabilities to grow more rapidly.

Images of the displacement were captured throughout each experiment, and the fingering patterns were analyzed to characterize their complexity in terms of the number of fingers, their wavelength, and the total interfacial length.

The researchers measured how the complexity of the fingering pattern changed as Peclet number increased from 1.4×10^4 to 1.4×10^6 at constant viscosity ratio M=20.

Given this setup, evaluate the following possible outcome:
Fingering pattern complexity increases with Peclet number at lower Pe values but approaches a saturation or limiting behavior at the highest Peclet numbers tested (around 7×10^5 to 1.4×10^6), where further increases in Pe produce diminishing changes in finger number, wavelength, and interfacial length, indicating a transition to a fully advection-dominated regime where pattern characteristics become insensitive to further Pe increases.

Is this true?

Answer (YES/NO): NO